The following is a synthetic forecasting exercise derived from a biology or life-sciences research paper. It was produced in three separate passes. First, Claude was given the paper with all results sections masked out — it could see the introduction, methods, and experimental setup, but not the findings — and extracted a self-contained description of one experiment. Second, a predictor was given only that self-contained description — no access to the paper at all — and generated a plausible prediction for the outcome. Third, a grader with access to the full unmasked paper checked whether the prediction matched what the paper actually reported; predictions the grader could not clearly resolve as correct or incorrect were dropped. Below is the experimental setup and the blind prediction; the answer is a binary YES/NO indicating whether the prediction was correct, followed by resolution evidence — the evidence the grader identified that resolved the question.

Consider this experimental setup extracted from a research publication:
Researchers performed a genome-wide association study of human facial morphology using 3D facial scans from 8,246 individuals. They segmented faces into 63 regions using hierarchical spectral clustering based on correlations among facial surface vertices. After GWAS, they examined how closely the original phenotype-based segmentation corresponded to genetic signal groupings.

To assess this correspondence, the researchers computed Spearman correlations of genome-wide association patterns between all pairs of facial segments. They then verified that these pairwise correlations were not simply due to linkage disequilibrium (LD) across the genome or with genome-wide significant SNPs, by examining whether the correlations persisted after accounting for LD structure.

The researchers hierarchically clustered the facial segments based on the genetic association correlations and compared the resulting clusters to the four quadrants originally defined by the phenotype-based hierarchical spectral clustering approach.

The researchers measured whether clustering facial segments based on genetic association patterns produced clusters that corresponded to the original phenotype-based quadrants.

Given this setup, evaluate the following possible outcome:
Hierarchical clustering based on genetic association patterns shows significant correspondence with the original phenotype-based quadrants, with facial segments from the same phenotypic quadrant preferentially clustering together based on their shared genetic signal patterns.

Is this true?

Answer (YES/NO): YES